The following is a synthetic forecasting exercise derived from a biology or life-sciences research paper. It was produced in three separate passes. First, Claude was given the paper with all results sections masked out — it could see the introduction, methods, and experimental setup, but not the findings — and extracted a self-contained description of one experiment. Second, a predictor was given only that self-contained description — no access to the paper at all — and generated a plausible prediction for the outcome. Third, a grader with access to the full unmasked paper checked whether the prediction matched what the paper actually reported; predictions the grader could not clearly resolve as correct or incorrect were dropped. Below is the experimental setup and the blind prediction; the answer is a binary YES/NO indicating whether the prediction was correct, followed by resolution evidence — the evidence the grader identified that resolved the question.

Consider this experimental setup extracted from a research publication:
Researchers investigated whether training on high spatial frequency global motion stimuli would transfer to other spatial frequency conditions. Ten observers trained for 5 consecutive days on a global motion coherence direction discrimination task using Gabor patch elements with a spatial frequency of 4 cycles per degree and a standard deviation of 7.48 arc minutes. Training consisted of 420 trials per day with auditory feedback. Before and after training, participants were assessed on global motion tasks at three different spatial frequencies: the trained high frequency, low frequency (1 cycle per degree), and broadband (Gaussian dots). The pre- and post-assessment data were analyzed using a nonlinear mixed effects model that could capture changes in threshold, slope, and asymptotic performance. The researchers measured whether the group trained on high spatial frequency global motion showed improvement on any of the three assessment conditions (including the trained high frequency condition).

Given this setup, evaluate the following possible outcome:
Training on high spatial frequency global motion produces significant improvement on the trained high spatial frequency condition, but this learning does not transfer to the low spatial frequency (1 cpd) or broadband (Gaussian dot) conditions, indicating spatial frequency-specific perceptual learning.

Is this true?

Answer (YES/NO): NO